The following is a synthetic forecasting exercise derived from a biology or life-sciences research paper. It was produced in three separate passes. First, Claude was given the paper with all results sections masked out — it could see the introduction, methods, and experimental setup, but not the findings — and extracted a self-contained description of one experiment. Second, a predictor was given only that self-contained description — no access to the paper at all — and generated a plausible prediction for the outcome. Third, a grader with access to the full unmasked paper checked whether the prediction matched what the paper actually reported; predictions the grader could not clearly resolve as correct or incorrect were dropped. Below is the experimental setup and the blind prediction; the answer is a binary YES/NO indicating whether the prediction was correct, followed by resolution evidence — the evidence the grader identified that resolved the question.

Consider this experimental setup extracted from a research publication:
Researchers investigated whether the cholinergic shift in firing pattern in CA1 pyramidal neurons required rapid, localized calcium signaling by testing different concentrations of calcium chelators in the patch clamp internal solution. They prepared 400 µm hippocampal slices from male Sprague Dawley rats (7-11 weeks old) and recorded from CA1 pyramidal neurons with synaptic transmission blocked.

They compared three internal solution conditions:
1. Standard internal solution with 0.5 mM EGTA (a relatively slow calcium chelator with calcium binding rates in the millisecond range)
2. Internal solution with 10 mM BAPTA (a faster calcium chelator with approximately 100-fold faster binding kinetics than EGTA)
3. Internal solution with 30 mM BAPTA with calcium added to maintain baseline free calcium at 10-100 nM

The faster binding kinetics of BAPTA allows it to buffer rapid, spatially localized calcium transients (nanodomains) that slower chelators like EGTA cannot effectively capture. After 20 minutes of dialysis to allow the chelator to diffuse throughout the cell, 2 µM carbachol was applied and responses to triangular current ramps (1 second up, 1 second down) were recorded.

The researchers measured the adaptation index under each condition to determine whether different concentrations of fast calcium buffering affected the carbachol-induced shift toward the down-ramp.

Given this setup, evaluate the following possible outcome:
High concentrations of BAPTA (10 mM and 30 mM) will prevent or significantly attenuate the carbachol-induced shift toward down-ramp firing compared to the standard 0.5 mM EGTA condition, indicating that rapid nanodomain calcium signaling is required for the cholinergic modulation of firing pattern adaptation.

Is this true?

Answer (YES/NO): NO